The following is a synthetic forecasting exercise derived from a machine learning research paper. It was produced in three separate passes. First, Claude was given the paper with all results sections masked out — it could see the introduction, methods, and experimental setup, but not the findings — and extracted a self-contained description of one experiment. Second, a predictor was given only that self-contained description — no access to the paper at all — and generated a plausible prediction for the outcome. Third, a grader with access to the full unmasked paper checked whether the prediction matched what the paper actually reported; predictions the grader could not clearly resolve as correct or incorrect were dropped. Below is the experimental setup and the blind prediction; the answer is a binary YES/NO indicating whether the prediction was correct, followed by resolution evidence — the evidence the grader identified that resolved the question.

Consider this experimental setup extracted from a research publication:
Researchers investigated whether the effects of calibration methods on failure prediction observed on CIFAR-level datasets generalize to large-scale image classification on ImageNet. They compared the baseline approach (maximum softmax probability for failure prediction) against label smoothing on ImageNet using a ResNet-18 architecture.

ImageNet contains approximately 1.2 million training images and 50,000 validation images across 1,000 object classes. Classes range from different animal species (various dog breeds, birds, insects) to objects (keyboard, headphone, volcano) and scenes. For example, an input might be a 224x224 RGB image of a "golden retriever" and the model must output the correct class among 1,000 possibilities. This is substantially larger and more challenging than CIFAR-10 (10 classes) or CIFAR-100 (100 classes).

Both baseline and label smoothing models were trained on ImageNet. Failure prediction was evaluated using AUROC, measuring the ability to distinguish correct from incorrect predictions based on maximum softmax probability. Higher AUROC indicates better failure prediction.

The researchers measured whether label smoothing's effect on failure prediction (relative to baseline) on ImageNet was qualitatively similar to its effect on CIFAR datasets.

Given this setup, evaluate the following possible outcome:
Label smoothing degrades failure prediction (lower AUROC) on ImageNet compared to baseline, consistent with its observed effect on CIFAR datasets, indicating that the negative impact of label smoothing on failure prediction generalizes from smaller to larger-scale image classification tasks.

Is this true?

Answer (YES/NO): YES